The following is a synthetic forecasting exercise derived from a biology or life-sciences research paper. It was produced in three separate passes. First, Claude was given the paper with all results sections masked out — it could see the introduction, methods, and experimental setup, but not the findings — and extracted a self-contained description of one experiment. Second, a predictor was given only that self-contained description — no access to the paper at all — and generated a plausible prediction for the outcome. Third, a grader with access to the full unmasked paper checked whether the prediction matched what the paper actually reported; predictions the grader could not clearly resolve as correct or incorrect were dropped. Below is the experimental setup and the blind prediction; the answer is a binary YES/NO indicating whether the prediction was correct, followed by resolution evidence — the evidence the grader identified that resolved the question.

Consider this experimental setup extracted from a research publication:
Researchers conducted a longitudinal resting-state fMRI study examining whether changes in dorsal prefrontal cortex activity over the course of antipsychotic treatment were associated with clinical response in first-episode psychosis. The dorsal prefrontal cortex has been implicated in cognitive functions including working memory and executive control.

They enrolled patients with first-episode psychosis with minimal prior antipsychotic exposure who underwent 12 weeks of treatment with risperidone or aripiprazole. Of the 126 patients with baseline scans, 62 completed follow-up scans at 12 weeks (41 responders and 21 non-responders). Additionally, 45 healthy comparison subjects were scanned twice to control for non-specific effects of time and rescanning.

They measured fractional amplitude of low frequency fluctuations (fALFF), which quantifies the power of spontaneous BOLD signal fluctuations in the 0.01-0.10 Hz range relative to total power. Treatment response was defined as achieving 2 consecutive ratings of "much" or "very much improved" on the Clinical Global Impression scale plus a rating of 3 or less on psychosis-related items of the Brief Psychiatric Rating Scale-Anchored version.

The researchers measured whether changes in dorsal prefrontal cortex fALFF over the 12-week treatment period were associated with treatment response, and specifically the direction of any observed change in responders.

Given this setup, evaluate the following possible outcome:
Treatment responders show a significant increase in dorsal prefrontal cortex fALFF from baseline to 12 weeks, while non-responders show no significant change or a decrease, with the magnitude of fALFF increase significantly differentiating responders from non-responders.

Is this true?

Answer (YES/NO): YES